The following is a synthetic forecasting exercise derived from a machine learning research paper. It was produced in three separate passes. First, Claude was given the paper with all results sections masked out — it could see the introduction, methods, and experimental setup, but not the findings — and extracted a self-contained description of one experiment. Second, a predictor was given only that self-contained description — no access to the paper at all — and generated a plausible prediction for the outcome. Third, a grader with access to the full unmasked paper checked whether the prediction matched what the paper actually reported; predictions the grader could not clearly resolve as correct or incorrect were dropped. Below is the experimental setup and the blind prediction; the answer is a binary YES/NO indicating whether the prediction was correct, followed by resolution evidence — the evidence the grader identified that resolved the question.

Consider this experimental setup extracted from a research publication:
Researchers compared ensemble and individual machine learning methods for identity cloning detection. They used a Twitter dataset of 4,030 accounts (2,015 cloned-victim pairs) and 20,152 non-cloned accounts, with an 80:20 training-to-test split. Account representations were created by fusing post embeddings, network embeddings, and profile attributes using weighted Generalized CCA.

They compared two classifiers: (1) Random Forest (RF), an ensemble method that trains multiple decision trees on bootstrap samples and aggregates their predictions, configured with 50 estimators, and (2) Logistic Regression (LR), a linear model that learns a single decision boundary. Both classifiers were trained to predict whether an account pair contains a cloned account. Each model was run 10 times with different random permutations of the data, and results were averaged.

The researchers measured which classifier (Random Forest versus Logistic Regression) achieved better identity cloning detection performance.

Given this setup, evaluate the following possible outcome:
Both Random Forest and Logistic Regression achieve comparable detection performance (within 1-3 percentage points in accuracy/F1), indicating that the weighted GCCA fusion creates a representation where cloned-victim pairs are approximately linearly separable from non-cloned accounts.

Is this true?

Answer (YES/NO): NO